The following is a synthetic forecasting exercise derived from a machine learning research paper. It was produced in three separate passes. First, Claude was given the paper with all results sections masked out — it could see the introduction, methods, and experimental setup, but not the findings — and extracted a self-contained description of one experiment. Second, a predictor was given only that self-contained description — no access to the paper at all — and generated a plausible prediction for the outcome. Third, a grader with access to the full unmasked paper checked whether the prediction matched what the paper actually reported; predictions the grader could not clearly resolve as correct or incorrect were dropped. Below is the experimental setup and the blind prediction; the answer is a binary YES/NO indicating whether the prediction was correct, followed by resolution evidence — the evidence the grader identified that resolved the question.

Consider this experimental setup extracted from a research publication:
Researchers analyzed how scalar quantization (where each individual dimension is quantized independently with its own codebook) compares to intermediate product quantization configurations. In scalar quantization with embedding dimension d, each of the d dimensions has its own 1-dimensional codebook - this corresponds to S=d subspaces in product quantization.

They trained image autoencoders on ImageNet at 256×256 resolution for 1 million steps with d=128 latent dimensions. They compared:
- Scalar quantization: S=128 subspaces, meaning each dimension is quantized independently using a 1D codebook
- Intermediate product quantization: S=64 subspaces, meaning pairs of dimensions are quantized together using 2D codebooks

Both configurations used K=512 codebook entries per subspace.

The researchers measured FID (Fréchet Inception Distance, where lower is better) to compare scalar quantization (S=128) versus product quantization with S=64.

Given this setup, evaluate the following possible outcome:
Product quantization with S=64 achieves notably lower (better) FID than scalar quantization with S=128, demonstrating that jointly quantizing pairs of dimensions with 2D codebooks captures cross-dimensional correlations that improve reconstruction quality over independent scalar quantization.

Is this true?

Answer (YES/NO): NO